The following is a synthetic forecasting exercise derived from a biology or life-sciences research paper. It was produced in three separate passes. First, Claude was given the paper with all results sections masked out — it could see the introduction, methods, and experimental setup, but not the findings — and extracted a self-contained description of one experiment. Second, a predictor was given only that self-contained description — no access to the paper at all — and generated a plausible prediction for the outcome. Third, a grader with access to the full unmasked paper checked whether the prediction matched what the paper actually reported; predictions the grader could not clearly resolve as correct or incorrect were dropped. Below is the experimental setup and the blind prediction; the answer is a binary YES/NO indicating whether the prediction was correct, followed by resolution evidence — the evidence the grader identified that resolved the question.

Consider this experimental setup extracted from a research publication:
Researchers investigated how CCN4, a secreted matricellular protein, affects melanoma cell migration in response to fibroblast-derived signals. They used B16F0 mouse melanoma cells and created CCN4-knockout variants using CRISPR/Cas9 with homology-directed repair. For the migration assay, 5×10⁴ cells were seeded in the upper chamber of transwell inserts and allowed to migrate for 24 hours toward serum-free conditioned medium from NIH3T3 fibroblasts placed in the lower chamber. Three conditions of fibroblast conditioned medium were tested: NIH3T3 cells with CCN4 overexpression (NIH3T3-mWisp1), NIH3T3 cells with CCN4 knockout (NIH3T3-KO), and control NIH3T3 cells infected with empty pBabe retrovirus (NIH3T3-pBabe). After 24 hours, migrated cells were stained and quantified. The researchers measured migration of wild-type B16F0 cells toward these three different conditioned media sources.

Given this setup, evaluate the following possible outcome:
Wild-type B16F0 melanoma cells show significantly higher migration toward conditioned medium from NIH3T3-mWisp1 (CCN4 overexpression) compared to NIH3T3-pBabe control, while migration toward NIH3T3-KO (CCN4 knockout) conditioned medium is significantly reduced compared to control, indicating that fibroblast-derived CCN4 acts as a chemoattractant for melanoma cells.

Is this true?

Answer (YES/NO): NO